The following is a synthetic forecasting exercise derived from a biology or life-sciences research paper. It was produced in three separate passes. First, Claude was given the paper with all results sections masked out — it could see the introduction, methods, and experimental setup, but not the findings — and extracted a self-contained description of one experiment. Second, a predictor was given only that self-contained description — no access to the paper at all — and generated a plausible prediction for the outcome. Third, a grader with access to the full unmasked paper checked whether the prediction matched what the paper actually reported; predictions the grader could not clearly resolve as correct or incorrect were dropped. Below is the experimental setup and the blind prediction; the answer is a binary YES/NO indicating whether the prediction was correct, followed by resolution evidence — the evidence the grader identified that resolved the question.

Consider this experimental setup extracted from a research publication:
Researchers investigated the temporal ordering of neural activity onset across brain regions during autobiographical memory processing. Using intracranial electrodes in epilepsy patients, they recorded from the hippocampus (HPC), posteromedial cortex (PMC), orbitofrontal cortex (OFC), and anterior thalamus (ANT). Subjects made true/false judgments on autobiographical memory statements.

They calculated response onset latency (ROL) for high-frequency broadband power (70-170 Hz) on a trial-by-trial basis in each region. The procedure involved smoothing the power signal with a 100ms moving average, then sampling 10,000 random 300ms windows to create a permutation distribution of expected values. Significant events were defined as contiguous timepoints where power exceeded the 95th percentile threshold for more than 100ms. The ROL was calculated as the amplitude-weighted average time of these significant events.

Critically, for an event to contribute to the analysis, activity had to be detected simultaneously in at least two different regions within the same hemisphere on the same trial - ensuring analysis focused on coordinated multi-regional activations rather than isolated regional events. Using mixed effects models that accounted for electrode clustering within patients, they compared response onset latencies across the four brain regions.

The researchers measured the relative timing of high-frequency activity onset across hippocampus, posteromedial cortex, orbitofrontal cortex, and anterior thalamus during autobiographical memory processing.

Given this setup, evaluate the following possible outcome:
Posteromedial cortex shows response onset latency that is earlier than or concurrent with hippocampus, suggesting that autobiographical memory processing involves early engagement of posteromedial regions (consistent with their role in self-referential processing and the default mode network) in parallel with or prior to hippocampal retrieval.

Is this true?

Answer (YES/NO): YES